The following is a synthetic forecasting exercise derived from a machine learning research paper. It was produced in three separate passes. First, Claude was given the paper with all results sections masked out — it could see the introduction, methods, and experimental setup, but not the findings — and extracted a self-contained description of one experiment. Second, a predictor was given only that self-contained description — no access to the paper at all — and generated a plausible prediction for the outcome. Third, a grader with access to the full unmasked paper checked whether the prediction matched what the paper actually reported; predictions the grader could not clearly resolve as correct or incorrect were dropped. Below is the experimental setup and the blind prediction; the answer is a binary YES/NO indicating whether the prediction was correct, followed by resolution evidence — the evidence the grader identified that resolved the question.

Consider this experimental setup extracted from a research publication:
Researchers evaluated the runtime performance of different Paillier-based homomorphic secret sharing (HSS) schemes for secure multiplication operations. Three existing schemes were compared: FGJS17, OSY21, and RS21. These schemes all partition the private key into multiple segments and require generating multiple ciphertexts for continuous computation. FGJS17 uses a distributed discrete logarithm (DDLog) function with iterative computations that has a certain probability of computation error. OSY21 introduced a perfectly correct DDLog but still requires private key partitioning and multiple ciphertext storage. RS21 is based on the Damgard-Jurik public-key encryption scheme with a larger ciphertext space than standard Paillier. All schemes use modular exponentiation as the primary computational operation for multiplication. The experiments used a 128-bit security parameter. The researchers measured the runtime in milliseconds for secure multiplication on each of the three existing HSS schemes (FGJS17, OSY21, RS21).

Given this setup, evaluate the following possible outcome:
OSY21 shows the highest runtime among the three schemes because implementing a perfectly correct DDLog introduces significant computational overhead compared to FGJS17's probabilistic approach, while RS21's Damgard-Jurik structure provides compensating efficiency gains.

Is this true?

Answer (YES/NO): NO